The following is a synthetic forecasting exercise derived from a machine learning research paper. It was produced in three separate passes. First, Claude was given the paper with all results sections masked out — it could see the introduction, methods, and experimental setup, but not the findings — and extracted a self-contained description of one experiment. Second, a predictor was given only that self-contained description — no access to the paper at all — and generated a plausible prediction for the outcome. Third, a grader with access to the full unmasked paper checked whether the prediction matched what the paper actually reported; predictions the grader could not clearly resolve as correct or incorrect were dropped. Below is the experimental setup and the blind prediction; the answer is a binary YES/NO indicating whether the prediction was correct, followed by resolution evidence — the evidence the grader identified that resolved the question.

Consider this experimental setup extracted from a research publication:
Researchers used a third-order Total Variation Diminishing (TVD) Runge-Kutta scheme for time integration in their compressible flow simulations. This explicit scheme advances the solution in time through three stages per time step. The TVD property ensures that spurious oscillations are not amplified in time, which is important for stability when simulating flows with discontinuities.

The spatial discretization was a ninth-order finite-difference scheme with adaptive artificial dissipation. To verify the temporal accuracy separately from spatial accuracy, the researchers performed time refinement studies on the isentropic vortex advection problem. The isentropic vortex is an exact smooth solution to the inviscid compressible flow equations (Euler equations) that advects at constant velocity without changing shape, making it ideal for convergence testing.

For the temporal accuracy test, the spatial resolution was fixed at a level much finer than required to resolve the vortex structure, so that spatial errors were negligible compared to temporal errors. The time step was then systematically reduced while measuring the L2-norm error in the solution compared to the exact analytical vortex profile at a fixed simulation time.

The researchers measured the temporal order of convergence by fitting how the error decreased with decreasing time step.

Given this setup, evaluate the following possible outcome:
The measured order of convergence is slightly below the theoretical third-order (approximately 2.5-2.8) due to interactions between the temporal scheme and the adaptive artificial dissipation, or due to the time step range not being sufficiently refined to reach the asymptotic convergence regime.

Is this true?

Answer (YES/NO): NO